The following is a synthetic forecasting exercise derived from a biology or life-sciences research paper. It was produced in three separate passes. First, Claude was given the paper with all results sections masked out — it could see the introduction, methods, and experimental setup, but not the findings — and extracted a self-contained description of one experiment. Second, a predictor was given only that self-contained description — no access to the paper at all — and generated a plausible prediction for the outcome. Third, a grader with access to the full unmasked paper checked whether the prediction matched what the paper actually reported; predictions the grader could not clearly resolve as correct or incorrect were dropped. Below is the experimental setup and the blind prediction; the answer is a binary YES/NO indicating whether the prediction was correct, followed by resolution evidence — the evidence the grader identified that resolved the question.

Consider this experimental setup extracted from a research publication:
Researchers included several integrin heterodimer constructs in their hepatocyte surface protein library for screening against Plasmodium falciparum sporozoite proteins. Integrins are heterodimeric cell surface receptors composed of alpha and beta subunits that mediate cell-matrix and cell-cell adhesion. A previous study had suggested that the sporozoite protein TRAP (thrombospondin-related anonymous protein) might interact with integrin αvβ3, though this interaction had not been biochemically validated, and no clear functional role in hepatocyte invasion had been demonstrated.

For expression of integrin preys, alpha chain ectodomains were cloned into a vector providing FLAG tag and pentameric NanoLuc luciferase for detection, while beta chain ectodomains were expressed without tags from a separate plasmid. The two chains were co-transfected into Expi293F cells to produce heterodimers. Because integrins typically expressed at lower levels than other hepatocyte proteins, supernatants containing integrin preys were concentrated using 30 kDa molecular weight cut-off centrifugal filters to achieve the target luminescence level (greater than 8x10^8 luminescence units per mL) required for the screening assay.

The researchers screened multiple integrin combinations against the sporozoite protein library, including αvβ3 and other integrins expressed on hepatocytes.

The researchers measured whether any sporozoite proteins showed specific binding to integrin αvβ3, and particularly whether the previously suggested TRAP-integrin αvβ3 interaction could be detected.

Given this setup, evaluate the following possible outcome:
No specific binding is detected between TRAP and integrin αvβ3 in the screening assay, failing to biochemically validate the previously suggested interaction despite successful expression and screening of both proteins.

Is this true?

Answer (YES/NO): NO